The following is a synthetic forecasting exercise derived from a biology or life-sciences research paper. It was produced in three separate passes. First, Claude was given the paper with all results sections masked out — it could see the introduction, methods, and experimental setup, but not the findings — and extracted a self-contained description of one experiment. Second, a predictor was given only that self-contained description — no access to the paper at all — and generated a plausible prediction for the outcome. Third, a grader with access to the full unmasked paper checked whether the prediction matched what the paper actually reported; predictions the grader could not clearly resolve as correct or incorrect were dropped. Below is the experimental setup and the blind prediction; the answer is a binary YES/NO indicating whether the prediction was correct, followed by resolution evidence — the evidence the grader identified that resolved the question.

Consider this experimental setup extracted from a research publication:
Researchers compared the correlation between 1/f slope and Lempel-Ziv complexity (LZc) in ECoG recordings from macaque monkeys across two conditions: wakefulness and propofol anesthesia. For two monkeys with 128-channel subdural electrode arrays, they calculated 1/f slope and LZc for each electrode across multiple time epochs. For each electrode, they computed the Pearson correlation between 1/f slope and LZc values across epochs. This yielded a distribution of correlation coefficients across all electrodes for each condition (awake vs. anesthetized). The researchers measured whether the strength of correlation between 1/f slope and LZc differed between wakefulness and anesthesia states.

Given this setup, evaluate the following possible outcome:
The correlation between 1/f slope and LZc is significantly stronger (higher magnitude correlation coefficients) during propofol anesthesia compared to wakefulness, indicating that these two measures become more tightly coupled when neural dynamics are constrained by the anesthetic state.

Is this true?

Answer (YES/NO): NO